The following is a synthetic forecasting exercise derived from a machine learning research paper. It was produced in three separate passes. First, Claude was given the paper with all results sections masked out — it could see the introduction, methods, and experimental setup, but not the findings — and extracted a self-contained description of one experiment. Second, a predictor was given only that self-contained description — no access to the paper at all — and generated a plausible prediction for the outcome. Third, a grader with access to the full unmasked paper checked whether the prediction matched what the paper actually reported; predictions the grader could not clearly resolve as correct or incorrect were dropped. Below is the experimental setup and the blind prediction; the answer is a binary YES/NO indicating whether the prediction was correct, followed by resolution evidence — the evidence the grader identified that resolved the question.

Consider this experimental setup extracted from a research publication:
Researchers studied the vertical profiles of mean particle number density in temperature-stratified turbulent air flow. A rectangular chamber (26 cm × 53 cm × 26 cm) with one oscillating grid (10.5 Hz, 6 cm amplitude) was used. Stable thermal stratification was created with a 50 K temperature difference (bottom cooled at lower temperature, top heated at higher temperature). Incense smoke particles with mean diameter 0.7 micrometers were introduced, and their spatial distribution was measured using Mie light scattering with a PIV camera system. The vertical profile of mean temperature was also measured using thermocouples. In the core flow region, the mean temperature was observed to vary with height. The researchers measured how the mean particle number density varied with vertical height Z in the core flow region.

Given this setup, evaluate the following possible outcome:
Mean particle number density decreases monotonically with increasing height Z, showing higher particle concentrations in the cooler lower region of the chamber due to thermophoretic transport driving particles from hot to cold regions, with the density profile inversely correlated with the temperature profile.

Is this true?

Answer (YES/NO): NO